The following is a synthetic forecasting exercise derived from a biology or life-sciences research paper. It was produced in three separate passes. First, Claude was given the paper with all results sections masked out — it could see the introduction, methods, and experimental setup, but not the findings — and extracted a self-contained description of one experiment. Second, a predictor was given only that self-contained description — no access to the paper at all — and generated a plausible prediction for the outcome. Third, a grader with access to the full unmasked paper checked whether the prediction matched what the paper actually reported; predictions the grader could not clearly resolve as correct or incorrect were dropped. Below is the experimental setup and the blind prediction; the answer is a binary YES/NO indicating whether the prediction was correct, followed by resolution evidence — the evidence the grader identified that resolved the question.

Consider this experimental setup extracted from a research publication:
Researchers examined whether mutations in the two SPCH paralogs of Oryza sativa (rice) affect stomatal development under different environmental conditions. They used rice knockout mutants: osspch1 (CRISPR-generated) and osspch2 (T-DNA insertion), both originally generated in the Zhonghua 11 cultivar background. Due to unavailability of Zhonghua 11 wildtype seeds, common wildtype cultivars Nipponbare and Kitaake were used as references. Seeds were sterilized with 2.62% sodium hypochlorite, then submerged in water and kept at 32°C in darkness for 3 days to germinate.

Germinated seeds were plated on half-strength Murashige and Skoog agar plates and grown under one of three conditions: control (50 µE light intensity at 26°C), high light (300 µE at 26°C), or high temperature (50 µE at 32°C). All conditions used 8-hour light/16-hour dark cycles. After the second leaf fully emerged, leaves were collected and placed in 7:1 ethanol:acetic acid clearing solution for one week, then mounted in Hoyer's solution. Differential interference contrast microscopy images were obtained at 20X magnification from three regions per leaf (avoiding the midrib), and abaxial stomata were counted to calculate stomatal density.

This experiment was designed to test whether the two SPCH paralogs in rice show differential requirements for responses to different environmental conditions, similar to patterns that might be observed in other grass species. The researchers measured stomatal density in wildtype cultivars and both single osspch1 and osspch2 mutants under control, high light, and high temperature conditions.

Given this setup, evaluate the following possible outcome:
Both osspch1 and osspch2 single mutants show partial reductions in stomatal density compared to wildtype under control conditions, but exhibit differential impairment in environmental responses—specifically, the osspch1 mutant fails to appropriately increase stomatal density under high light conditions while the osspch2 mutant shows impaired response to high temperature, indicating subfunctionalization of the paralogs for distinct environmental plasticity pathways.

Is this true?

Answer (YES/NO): NO